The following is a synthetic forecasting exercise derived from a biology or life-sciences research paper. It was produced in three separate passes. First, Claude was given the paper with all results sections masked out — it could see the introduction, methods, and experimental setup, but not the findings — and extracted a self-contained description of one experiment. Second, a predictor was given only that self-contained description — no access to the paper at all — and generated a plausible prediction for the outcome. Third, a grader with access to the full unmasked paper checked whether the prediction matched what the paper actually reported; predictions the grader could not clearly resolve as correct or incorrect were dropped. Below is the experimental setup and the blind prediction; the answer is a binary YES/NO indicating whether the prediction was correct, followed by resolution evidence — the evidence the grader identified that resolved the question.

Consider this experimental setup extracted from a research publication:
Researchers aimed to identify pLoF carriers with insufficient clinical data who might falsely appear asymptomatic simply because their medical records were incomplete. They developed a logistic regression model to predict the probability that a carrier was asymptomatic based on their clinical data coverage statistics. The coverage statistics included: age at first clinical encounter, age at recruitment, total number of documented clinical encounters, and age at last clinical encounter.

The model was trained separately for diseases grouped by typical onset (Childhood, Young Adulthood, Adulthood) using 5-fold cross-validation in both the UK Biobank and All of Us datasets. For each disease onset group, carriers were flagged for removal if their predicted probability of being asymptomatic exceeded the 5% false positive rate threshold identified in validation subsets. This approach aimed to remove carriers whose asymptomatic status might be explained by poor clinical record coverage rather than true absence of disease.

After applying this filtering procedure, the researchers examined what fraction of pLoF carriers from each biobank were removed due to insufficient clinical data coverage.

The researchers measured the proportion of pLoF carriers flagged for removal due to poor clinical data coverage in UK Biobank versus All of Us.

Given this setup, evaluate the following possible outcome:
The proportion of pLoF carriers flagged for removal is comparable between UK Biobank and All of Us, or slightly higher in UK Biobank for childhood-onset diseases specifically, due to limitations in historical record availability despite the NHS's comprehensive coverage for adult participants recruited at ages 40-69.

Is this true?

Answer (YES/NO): NO